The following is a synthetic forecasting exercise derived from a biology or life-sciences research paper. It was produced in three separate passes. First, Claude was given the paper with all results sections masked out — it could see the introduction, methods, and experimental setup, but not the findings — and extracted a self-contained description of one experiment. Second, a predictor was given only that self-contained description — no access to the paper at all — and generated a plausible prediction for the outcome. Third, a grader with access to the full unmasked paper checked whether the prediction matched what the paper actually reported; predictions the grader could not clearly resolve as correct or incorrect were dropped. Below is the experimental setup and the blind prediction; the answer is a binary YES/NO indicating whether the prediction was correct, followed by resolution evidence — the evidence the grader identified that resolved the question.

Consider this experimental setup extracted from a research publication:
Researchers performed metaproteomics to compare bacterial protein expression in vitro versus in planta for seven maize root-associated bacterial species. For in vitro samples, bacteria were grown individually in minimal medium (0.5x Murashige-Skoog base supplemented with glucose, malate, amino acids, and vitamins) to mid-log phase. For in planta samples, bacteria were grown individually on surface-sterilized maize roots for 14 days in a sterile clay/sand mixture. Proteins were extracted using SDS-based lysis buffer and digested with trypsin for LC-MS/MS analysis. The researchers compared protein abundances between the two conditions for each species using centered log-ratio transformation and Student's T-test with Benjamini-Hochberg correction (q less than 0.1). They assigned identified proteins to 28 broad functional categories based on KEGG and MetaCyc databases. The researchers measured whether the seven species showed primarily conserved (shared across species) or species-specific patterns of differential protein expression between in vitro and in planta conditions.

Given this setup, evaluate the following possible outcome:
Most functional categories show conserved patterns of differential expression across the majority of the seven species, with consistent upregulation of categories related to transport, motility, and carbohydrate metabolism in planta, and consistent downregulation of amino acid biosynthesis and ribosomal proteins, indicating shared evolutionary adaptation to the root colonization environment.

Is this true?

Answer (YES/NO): NO